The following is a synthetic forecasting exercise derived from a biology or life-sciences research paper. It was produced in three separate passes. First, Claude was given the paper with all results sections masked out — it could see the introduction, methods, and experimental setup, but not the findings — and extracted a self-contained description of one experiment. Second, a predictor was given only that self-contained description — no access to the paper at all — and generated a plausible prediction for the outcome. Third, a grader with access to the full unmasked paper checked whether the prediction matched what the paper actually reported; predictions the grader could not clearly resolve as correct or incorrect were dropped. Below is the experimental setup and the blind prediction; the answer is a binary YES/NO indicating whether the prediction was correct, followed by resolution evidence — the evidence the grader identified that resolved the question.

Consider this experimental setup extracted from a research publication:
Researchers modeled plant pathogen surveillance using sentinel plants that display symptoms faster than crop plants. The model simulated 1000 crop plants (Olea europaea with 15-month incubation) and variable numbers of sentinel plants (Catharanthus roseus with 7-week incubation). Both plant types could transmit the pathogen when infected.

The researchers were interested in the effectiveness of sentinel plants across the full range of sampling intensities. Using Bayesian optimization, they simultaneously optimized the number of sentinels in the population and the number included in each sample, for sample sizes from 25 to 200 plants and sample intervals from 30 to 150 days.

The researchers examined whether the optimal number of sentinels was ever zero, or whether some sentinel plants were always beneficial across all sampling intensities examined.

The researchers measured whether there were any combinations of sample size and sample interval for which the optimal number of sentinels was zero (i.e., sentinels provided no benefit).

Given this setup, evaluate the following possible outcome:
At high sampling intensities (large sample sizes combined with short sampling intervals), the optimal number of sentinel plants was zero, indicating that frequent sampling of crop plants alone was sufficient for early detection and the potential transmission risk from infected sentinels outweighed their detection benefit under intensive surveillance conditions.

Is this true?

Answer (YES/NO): NO